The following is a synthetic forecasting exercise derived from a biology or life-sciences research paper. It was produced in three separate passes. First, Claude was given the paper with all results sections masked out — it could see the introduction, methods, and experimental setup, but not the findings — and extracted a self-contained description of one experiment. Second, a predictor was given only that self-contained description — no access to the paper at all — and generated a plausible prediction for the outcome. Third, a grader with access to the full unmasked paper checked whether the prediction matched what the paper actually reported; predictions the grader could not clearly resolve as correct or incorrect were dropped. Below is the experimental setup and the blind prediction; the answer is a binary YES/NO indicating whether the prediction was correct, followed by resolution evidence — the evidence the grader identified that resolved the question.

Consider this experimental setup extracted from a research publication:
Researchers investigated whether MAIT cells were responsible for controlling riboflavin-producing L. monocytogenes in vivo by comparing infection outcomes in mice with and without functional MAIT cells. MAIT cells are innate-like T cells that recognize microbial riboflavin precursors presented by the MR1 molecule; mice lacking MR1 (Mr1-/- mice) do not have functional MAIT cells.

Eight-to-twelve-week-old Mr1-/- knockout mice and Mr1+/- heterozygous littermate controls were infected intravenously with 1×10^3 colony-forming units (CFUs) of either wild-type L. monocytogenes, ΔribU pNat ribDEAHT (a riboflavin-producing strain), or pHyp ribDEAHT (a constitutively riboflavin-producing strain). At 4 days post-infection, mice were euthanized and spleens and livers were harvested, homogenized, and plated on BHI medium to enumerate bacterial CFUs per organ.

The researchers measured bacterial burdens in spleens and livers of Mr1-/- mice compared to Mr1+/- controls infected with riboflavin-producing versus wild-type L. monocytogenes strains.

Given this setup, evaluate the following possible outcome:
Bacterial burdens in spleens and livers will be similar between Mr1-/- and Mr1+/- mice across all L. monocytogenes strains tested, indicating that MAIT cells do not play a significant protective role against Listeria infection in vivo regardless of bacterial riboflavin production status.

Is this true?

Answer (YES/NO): NO